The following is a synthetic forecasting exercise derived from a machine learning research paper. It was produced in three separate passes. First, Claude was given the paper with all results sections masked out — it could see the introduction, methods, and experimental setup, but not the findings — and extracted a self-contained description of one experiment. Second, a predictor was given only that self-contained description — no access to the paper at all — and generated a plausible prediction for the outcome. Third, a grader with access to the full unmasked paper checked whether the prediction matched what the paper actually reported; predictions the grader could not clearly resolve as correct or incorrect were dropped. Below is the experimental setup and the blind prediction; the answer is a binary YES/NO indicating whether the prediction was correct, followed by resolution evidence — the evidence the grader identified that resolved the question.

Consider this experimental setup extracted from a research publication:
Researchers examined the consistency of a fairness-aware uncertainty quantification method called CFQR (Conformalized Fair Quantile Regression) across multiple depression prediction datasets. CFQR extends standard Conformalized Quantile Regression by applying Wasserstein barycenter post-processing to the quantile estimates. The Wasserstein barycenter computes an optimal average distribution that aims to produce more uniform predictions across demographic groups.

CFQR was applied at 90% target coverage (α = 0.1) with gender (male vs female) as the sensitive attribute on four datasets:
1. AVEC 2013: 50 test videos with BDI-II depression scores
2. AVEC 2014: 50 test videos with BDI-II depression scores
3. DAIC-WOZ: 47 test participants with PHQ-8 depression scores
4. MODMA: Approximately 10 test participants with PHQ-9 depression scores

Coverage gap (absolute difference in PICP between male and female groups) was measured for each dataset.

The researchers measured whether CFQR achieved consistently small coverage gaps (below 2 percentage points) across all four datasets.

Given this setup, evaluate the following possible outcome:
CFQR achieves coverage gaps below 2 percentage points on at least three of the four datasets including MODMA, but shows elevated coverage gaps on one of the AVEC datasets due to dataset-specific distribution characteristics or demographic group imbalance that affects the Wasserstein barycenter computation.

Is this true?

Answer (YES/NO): YES